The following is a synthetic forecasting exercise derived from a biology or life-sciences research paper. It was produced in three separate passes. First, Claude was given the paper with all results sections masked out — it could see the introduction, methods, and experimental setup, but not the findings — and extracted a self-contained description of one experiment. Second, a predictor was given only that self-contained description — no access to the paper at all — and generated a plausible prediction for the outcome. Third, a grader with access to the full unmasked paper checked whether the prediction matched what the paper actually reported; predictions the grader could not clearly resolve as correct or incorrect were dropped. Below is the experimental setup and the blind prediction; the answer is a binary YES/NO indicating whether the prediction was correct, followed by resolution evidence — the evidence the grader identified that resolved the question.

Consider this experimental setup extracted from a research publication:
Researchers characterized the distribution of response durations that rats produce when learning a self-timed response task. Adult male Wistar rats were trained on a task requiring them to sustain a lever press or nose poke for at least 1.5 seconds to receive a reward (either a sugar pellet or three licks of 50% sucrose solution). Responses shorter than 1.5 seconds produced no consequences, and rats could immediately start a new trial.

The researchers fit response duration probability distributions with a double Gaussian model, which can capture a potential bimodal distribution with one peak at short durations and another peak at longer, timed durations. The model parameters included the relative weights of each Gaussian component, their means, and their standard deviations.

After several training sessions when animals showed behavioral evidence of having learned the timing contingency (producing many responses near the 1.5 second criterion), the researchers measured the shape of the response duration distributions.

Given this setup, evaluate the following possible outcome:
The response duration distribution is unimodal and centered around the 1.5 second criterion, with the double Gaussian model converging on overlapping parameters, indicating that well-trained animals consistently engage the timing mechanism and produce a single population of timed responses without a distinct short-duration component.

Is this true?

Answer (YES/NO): NO